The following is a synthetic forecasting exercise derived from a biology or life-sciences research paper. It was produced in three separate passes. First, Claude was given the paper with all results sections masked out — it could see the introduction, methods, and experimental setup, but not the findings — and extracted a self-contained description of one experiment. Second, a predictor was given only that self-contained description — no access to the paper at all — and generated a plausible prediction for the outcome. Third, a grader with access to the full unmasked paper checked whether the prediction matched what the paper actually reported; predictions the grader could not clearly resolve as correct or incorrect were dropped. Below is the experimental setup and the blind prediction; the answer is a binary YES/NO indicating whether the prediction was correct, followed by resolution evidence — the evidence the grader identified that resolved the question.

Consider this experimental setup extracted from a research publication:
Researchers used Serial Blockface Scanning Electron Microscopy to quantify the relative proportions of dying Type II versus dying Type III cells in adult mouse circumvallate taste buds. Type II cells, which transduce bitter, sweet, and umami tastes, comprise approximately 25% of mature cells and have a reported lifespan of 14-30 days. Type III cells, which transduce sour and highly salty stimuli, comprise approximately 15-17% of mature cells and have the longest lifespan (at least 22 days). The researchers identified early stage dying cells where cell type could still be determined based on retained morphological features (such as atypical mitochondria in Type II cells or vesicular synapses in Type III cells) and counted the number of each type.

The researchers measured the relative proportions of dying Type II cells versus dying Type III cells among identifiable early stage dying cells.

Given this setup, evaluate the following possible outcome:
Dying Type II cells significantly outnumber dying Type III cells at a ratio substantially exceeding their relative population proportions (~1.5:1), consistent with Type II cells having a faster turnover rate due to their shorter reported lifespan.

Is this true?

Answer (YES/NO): YES